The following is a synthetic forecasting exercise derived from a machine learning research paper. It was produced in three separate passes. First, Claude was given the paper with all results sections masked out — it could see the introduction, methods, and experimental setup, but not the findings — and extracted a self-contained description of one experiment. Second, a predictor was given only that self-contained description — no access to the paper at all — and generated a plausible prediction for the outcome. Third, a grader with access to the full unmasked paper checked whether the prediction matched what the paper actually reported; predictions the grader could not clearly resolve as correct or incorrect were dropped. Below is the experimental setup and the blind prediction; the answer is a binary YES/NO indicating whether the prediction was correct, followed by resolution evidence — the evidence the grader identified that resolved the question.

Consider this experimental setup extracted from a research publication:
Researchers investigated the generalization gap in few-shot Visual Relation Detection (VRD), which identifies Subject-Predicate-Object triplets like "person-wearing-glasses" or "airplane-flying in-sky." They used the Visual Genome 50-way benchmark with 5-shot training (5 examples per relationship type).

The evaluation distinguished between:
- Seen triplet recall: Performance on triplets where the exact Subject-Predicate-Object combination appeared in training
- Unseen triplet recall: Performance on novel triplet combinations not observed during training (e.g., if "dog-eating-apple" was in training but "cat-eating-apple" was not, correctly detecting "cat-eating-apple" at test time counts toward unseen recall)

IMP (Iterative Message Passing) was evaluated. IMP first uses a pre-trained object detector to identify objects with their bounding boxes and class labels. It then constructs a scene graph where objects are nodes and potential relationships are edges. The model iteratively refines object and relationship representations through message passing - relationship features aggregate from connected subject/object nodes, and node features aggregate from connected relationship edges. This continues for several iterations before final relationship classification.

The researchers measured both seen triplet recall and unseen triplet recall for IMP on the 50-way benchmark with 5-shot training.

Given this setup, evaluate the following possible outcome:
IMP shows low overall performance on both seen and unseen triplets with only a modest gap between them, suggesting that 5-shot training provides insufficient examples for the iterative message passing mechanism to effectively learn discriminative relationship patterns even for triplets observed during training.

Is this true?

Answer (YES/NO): NO